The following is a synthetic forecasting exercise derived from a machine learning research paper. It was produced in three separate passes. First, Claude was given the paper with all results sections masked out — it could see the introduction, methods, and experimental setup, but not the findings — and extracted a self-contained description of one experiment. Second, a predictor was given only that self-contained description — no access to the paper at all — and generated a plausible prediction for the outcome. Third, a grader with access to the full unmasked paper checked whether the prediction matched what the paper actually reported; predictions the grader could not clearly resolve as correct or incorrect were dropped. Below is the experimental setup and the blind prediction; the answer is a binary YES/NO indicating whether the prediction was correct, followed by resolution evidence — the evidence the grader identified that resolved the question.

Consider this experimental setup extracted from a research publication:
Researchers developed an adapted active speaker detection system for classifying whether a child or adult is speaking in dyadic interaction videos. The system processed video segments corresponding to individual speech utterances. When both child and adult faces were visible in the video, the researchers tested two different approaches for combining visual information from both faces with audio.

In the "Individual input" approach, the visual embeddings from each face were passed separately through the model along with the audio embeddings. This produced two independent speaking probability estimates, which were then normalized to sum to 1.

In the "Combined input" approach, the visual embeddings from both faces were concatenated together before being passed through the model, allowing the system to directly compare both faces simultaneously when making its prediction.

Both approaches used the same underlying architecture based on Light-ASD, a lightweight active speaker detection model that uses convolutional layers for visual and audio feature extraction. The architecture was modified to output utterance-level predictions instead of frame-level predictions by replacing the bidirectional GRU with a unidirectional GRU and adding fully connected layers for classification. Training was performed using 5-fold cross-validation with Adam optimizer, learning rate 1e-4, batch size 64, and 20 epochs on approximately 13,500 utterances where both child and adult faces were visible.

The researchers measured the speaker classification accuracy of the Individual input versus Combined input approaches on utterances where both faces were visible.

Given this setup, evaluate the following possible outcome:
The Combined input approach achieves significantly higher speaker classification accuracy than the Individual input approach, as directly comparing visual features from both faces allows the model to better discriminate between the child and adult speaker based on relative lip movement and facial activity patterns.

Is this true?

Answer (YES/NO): NO